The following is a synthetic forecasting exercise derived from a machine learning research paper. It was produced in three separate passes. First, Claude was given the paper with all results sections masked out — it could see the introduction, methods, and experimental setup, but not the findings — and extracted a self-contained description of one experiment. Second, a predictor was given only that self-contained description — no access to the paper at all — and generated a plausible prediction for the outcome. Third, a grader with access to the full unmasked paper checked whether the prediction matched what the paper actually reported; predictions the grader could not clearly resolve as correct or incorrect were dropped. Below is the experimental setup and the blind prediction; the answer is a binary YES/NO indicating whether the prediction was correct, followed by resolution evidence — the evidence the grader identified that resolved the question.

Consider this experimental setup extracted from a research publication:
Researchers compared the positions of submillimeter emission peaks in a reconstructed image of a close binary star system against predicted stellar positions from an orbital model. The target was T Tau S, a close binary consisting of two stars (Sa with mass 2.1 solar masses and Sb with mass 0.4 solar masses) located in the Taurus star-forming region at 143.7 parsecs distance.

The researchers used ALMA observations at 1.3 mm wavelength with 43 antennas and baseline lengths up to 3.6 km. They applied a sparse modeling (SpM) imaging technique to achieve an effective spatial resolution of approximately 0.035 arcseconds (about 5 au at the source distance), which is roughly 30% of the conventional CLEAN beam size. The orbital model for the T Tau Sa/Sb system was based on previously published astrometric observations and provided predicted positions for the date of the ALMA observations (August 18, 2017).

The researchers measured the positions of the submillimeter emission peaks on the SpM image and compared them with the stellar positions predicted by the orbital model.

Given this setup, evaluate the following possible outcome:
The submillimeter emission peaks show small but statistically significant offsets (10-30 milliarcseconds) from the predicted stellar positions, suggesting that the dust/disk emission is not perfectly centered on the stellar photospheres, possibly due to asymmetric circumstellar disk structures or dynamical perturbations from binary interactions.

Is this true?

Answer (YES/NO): NO